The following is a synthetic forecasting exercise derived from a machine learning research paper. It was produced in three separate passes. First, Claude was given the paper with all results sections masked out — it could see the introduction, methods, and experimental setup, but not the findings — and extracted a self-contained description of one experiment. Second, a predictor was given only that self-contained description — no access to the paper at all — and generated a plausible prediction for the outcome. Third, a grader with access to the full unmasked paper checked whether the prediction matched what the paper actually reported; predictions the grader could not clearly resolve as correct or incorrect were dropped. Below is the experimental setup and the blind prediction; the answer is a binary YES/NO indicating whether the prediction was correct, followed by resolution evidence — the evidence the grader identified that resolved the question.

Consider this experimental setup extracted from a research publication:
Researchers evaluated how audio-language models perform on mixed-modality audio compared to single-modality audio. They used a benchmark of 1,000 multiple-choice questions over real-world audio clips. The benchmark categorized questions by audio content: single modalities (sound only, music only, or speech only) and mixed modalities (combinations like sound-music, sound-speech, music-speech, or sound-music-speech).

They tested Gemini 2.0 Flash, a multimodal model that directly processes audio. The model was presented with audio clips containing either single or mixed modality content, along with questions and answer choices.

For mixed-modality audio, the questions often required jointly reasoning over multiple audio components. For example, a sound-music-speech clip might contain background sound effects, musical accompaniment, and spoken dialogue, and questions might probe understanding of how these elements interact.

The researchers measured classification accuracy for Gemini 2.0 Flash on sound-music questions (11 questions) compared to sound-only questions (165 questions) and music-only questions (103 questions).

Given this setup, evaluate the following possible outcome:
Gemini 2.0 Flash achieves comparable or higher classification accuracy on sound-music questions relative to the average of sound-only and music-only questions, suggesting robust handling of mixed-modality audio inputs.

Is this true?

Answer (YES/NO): YES